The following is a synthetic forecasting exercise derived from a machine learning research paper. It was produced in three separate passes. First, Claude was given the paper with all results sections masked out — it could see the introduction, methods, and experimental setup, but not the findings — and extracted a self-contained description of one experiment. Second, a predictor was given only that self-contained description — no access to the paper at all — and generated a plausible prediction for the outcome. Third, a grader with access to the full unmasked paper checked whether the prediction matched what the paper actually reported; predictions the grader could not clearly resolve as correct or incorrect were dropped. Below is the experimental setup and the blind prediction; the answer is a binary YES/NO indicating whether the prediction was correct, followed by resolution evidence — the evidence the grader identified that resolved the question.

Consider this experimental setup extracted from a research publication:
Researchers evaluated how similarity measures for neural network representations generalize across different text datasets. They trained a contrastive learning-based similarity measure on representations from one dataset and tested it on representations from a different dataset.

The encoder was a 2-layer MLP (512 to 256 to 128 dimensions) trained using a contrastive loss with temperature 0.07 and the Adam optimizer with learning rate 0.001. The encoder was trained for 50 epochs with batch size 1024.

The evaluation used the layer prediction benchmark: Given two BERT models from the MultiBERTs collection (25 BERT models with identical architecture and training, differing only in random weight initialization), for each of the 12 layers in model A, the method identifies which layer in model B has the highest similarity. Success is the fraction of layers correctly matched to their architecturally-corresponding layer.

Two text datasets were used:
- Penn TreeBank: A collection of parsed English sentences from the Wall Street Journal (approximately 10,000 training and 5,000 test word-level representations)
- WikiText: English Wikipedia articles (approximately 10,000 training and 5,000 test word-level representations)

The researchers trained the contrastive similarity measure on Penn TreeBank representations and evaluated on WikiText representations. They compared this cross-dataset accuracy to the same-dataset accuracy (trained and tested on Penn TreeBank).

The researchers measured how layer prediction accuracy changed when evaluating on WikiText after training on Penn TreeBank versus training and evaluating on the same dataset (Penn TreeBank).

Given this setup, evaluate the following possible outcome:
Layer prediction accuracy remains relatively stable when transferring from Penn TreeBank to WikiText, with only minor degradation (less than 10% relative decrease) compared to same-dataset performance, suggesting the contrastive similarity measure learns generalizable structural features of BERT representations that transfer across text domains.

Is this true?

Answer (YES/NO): NO